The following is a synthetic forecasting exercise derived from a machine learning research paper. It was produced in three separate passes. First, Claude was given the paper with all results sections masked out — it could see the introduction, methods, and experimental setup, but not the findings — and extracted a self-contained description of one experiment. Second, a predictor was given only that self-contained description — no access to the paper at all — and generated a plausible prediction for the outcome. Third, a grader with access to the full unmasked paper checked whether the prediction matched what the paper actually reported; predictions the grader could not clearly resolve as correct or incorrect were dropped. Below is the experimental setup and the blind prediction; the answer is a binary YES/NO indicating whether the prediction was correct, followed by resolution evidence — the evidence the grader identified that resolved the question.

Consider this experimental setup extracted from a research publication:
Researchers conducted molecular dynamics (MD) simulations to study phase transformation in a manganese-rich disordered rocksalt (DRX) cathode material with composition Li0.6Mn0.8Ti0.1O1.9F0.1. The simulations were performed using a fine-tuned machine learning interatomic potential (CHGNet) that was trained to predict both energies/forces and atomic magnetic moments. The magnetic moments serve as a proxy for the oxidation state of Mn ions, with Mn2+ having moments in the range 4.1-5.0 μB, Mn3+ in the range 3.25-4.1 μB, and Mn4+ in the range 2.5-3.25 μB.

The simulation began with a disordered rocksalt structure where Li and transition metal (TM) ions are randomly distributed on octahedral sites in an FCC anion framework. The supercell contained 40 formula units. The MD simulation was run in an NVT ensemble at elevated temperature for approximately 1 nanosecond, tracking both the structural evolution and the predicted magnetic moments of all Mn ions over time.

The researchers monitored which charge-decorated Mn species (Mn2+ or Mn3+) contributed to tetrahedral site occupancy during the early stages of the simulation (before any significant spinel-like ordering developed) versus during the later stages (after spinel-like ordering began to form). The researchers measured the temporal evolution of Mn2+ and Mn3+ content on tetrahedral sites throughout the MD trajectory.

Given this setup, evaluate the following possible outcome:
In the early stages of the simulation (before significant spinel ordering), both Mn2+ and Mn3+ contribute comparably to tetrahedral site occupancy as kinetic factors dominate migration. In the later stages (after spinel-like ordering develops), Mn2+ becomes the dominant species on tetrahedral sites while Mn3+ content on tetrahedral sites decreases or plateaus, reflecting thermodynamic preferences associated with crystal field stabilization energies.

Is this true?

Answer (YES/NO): NO